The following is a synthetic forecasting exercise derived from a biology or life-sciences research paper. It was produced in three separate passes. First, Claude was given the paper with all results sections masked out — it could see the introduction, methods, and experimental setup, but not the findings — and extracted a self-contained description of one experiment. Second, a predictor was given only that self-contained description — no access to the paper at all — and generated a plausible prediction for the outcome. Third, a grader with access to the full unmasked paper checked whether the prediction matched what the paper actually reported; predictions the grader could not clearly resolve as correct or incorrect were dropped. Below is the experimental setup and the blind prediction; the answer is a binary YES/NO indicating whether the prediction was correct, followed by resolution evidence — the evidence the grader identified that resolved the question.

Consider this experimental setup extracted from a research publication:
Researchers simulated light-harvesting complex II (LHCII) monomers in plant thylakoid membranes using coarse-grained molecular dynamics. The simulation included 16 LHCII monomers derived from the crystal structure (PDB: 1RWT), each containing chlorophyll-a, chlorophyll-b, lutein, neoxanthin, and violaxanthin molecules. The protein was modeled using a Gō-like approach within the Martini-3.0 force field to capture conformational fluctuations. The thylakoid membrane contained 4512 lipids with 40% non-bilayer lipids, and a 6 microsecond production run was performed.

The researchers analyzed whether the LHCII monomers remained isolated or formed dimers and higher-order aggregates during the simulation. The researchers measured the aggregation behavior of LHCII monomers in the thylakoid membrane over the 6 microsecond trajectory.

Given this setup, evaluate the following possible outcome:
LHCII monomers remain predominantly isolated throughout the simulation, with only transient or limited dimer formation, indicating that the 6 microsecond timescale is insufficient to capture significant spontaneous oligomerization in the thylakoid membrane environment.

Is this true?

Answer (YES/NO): NO